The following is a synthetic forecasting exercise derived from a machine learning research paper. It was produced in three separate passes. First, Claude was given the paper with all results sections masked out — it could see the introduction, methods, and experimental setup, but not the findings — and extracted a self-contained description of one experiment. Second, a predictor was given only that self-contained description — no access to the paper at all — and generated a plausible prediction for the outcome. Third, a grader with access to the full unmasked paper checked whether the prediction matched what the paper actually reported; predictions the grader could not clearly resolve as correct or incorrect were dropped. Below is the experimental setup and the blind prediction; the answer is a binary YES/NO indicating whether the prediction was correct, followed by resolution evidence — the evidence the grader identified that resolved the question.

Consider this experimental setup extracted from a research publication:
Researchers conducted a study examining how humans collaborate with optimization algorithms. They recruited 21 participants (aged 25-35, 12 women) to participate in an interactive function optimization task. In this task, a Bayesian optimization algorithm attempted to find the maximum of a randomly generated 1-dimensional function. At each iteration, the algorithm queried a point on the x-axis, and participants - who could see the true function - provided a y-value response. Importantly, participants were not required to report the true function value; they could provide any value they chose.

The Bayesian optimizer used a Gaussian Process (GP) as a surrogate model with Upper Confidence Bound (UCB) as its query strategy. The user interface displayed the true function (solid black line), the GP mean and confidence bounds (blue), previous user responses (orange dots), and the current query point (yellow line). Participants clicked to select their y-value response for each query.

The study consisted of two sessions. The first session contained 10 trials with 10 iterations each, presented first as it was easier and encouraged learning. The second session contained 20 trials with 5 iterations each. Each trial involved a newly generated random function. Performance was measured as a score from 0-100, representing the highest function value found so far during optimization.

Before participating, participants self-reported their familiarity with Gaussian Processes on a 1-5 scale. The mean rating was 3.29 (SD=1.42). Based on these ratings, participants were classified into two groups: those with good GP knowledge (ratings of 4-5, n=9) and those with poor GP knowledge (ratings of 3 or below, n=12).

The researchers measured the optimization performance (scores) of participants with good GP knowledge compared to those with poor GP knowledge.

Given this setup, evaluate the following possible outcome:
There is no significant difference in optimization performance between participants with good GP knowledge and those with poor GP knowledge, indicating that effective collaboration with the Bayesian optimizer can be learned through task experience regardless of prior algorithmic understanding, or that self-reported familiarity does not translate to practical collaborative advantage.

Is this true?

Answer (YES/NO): NO